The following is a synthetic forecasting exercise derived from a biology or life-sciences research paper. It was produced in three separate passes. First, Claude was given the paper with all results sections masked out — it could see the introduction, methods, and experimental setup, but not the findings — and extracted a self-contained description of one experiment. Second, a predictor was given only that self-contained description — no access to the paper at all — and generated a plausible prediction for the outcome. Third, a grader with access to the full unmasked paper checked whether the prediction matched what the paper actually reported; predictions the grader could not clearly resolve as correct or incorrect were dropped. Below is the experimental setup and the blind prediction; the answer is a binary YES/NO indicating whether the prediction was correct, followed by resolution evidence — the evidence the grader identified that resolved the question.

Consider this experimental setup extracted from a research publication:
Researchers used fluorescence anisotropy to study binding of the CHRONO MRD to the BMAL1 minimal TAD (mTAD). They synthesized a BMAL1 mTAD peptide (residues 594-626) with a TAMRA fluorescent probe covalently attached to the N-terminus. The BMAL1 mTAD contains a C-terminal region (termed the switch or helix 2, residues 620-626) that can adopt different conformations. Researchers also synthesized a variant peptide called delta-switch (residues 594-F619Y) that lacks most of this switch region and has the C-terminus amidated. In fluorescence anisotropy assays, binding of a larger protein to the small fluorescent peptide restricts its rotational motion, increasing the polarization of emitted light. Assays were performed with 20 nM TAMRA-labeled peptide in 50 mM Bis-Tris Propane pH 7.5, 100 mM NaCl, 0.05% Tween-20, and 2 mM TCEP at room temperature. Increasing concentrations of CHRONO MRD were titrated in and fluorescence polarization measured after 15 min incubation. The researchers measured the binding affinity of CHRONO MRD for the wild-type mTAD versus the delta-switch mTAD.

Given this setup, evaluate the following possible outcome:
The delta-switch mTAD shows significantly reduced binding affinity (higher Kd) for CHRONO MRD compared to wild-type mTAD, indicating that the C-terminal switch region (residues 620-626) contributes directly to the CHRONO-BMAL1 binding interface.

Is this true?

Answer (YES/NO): YES